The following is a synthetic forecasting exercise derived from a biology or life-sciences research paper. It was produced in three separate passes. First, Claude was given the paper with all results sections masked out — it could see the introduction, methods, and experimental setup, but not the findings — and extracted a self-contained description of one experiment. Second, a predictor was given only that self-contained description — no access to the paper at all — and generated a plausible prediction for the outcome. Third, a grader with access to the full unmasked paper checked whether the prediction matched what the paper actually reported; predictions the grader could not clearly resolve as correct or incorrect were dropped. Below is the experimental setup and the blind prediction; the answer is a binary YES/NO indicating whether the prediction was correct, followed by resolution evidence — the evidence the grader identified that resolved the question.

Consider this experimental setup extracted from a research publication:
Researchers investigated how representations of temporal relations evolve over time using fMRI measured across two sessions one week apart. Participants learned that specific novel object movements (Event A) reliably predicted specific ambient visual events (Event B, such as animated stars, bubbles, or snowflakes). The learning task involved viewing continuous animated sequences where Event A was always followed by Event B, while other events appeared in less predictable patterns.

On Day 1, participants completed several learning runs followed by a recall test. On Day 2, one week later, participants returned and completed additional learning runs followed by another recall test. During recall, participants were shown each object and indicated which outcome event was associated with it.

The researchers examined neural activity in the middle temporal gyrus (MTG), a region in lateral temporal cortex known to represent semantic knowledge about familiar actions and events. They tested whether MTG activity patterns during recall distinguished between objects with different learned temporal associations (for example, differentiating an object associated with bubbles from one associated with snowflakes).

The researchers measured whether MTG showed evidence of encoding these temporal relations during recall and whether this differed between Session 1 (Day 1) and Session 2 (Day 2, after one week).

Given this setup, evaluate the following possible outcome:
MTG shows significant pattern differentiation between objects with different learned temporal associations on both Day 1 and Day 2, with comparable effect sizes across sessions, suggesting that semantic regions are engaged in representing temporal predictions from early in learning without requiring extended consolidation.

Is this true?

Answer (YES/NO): NO